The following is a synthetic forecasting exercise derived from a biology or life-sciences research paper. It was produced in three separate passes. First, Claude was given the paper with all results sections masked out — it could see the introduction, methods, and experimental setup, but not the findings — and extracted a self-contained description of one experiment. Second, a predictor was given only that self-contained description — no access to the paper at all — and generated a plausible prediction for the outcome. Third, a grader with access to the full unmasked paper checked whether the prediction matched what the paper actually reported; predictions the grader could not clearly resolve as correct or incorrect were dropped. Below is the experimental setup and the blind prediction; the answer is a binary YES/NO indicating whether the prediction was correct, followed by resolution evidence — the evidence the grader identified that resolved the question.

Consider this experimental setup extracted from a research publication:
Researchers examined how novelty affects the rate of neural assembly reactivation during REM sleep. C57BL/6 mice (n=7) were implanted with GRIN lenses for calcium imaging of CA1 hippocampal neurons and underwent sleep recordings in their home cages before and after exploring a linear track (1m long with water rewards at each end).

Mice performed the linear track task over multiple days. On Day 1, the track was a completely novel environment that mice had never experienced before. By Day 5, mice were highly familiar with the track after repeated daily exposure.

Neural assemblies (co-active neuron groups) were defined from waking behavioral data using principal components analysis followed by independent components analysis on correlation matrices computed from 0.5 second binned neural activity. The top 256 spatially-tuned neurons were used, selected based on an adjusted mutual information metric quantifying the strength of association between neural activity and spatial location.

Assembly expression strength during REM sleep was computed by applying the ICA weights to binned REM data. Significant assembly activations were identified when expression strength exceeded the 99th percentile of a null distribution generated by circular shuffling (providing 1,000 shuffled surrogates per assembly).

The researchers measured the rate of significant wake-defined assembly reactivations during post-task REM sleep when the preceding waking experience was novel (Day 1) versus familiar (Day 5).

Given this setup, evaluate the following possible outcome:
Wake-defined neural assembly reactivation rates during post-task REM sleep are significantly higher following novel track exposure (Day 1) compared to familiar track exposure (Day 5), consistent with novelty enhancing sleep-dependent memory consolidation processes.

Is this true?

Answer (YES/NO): NO